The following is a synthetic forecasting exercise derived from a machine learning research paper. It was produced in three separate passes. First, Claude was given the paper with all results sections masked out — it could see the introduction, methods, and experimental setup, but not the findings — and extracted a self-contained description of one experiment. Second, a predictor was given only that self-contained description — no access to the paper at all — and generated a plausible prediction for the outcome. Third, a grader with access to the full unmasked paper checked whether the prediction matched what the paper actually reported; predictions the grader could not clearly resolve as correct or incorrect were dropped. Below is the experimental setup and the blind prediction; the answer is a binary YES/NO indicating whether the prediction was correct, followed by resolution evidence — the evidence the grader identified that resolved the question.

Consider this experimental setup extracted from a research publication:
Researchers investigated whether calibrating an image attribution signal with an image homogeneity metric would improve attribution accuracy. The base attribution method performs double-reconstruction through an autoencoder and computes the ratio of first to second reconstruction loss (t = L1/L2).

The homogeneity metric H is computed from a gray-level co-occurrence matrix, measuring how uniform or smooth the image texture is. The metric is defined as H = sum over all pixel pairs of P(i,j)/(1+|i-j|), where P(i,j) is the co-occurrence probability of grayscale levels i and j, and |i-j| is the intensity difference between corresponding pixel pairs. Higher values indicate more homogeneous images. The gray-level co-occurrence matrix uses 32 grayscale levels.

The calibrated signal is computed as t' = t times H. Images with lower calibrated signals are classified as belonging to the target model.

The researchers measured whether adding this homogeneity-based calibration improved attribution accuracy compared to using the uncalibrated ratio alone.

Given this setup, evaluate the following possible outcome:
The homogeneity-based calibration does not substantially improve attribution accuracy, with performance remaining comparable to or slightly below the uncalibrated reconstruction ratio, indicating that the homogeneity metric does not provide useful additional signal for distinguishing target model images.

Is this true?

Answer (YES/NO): NO